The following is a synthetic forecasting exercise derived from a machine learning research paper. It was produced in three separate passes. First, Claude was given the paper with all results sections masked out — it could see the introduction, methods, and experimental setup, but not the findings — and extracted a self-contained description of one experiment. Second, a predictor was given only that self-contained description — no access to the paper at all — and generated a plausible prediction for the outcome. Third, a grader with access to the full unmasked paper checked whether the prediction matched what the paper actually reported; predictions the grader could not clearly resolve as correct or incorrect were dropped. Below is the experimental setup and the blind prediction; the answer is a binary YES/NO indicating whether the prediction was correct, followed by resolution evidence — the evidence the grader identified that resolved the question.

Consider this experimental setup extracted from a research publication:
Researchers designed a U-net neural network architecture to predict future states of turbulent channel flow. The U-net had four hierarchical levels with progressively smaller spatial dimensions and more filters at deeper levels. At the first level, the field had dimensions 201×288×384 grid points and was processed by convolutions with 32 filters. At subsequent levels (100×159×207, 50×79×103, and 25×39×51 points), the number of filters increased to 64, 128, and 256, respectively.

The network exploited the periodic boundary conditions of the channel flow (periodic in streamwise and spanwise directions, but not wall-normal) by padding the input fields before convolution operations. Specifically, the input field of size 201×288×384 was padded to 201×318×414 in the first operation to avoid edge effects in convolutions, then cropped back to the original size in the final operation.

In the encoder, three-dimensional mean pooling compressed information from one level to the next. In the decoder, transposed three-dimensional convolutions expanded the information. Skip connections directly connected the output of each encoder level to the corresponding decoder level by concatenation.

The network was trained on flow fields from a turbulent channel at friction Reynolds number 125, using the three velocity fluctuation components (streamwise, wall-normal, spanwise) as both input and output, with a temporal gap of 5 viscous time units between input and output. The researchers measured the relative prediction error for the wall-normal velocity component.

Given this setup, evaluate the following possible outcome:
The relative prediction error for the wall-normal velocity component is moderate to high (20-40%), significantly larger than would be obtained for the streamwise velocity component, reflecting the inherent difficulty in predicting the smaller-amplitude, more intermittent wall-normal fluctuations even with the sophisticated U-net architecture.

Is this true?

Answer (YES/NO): NO